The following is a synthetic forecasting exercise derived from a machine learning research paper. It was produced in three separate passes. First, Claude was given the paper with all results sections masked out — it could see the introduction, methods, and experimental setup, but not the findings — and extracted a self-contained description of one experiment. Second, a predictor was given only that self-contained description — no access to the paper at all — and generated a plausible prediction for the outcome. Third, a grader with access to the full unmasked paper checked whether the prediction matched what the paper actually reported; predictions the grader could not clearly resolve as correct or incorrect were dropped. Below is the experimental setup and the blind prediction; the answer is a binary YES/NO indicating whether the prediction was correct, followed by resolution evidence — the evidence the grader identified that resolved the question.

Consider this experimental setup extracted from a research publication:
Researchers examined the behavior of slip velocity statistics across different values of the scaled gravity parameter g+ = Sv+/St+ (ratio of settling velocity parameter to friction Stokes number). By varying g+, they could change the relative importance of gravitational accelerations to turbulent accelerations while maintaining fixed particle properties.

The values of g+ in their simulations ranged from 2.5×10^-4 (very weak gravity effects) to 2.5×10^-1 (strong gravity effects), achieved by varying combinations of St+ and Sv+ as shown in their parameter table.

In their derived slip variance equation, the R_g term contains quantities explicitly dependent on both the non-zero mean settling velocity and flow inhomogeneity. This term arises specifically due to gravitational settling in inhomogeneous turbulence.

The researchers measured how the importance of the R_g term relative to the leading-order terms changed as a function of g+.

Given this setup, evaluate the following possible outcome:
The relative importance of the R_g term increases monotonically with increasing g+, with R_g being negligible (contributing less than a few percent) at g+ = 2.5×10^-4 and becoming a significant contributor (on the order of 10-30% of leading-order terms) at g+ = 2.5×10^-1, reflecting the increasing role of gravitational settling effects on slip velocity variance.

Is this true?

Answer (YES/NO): NO